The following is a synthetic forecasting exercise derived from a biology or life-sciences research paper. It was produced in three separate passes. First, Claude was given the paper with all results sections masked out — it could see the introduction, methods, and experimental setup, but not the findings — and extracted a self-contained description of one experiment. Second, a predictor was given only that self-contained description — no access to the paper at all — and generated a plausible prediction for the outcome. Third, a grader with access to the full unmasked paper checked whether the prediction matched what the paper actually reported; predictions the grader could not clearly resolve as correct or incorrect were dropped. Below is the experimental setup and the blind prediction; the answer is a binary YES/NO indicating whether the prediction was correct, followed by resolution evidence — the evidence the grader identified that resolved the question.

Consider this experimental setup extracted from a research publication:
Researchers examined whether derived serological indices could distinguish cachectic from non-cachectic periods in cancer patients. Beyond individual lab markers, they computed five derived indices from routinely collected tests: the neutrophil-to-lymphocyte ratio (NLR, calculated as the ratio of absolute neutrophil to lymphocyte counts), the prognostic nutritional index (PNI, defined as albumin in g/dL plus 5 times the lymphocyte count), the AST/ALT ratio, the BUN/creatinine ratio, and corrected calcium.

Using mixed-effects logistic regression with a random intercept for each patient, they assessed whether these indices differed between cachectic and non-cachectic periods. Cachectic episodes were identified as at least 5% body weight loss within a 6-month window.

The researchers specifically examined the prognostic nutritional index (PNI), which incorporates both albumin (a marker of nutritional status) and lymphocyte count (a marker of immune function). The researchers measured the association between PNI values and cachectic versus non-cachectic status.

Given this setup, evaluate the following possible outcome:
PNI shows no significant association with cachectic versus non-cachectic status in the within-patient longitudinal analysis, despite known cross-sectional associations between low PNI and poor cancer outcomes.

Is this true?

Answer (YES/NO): NO